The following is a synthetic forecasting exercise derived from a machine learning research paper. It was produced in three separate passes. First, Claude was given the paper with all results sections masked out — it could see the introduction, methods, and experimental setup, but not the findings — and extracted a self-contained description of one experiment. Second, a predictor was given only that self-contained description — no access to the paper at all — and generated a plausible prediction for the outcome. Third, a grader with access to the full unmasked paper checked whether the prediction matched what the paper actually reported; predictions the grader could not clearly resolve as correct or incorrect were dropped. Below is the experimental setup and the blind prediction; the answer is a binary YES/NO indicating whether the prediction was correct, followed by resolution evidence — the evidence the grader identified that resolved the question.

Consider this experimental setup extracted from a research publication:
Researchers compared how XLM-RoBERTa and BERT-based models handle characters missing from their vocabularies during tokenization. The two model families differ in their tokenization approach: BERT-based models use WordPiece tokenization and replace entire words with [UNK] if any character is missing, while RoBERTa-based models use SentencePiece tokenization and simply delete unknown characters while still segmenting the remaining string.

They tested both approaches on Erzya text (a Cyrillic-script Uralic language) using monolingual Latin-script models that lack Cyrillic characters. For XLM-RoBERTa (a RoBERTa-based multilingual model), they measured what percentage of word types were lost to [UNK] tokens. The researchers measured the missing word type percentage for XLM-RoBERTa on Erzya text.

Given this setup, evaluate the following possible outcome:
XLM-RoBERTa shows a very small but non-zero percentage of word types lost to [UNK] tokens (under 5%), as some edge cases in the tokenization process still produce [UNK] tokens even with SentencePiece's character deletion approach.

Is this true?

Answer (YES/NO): NO